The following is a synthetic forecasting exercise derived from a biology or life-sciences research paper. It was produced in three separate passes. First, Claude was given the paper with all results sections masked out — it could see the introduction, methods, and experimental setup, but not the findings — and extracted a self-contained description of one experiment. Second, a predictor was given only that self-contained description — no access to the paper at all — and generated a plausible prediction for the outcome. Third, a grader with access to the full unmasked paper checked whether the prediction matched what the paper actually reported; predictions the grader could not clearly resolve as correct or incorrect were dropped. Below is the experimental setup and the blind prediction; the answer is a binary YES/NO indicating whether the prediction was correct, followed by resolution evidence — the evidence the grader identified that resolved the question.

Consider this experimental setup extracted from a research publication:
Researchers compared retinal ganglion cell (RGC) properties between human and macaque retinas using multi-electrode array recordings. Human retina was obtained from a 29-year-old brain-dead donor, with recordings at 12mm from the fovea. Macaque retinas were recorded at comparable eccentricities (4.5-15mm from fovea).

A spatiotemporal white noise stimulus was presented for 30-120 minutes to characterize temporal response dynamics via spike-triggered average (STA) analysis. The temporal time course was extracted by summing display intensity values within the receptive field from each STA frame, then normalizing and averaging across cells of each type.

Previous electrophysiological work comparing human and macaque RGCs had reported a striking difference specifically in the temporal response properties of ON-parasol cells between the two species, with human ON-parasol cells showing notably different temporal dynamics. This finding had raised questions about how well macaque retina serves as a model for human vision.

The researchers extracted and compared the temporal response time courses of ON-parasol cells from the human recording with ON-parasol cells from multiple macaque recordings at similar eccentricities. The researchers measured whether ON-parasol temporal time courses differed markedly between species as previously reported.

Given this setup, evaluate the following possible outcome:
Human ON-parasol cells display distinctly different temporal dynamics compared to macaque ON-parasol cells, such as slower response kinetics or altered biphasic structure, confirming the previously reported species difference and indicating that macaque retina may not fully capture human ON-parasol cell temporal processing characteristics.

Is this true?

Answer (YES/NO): NO